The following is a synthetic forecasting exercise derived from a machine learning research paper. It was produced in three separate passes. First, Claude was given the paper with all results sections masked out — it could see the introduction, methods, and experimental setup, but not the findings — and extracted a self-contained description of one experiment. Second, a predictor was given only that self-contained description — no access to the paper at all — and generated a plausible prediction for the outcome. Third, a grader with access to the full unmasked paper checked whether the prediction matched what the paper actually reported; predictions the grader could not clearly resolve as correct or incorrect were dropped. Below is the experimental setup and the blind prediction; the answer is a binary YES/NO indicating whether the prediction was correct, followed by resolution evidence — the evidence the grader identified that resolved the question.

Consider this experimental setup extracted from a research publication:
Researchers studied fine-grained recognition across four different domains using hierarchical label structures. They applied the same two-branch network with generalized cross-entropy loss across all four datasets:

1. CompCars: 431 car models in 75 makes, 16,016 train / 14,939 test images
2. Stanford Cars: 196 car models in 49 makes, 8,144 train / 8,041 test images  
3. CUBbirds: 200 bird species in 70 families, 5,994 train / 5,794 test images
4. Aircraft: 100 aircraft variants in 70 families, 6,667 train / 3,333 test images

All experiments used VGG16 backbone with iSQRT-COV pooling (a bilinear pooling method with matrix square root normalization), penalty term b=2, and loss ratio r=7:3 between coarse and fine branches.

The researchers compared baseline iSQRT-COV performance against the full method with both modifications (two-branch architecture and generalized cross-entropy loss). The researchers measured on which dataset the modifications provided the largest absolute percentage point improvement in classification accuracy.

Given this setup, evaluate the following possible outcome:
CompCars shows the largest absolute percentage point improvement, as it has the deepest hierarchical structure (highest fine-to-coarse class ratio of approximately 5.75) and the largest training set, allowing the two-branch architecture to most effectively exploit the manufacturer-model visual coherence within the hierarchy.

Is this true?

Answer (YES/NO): NO